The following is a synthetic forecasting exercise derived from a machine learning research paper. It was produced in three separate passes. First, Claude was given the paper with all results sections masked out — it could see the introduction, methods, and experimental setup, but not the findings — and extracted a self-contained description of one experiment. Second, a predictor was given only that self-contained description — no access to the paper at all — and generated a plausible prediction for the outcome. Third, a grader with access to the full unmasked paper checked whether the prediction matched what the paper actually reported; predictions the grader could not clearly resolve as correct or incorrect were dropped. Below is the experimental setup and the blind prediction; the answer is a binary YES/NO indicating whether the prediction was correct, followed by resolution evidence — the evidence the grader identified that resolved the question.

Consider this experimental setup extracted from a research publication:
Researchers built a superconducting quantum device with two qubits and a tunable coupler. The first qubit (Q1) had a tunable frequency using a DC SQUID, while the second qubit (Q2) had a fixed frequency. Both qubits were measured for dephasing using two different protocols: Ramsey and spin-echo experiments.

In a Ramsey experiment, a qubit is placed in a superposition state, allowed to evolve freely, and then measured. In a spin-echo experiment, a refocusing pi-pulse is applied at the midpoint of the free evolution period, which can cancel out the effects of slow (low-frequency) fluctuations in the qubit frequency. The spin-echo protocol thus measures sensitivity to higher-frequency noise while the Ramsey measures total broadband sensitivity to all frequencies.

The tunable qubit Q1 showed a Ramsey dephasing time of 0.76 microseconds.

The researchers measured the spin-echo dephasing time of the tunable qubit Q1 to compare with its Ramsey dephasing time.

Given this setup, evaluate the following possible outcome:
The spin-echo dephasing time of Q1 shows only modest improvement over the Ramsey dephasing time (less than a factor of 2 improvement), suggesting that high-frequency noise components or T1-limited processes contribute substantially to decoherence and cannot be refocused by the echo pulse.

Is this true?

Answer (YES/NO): NO